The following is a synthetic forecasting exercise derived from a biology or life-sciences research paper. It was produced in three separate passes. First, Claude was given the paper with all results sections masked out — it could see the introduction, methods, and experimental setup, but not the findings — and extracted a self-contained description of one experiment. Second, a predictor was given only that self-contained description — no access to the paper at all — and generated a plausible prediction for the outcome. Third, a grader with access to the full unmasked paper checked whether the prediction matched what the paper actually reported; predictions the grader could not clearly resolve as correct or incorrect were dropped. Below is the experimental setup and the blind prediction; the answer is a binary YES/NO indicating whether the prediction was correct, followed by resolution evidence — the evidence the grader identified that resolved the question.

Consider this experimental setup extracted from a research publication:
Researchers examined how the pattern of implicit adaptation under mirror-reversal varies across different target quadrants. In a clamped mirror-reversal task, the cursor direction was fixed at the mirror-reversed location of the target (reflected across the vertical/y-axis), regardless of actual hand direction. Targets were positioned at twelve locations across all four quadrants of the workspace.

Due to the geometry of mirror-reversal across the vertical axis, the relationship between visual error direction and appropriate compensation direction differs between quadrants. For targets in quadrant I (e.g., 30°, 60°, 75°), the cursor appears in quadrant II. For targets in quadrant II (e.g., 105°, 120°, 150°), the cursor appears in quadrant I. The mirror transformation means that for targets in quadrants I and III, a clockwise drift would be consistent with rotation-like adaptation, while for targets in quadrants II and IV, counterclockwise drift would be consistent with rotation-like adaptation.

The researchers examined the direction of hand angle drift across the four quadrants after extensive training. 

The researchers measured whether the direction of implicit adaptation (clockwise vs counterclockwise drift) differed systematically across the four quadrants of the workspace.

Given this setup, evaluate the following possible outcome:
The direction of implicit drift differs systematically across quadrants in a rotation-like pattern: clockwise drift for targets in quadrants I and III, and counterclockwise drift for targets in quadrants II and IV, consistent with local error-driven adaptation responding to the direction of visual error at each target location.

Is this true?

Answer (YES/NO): YES